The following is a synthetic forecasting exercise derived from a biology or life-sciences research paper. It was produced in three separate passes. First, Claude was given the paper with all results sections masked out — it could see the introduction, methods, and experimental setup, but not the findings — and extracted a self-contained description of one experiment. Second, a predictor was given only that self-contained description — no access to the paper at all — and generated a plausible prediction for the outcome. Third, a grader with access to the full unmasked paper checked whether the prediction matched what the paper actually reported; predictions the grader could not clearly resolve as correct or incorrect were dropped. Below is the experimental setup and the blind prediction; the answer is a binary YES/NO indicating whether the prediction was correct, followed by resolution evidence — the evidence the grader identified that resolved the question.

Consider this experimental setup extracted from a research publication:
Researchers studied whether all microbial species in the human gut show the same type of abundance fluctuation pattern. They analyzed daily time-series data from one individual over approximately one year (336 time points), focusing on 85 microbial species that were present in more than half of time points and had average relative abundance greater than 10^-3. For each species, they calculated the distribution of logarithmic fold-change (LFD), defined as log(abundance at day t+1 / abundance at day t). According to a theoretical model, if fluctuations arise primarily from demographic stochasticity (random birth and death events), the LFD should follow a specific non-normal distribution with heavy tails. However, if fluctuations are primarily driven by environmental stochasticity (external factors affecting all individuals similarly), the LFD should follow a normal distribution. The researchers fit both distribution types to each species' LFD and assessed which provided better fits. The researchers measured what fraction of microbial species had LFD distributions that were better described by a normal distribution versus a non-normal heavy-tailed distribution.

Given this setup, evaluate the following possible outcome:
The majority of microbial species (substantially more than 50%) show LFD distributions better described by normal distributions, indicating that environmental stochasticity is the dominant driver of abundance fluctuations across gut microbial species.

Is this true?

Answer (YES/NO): NO